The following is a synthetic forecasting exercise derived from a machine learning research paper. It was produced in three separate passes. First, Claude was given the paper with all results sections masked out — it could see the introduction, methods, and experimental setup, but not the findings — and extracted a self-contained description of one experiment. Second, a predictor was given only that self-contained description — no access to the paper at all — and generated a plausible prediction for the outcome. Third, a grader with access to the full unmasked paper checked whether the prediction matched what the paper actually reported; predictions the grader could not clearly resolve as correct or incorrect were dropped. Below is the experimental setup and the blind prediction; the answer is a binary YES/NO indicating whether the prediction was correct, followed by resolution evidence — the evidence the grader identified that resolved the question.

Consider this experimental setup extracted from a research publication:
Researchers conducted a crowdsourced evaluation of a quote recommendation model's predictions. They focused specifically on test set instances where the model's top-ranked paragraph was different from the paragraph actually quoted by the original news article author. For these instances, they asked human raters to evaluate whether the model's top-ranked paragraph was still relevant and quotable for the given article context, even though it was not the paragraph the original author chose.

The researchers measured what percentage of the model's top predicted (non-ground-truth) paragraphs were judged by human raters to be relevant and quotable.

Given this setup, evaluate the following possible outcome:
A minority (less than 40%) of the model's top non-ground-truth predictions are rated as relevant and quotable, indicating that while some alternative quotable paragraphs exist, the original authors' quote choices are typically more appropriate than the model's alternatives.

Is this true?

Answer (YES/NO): NO